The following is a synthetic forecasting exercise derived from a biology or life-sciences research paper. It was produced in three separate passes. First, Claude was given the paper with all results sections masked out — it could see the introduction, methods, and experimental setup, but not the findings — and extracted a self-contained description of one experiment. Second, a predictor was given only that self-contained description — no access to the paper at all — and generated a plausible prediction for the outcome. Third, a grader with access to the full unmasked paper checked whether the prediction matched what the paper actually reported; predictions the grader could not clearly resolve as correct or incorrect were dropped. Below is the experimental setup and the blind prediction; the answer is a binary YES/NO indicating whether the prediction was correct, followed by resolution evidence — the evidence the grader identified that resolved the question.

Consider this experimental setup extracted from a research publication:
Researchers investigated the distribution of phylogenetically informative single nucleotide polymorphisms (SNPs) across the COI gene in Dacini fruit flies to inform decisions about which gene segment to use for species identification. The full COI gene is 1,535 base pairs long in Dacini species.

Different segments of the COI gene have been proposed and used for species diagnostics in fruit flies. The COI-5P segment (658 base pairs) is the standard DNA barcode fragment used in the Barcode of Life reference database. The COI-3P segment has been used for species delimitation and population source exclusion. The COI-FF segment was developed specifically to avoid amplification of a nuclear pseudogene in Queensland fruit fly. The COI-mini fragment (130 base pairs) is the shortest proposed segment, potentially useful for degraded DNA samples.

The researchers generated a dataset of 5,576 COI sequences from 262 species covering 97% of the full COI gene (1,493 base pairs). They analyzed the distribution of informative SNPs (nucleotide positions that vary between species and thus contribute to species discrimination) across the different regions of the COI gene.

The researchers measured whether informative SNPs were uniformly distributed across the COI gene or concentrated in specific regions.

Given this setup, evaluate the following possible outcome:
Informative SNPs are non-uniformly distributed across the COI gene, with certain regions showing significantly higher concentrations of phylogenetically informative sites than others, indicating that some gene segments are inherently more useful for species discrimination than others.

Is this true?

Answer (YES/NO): NO